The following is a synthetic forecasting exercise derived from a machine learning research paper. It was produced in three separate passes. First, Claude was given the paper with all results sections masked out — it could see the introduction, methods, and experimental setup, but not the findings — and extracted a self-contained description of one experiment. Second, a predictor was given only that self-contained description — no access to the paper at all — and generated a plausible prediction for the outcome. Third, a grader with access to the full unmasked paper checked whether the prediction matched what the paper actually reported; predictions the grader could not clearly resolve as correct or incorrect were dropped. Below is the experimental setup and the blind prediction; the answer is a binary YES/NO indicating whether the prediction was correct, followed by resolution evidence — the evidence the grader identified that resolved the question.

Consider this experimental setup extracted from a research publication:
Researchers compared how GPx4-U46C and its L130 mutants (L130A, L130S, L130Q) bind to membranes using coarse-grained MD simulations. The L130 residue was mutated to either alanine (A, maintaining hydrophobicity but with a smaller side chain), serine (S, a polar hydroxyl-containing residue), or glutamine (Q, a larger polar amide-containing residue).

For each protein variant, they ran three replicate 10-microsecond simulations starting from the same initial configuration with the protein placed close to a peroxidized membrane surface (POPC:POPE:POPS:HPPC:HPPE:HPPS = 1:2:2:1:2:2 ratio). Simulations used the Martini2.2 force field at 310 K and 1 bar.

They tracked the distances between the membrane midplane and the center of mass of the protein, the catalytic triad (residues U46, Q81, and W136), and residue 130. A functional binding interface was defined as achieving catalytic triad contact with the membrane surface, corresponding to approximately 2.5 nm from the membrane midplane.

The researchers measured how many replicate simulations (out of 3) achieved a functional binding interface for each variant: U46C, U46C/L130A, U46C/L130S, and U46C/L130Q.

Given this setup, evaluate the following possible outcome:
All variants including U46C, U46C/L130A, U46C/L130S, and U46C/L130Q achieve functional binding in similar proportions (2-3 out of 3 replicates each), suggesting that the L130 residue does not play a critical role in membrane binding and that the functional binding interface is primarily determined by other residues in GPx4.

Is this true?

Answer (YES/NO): NO